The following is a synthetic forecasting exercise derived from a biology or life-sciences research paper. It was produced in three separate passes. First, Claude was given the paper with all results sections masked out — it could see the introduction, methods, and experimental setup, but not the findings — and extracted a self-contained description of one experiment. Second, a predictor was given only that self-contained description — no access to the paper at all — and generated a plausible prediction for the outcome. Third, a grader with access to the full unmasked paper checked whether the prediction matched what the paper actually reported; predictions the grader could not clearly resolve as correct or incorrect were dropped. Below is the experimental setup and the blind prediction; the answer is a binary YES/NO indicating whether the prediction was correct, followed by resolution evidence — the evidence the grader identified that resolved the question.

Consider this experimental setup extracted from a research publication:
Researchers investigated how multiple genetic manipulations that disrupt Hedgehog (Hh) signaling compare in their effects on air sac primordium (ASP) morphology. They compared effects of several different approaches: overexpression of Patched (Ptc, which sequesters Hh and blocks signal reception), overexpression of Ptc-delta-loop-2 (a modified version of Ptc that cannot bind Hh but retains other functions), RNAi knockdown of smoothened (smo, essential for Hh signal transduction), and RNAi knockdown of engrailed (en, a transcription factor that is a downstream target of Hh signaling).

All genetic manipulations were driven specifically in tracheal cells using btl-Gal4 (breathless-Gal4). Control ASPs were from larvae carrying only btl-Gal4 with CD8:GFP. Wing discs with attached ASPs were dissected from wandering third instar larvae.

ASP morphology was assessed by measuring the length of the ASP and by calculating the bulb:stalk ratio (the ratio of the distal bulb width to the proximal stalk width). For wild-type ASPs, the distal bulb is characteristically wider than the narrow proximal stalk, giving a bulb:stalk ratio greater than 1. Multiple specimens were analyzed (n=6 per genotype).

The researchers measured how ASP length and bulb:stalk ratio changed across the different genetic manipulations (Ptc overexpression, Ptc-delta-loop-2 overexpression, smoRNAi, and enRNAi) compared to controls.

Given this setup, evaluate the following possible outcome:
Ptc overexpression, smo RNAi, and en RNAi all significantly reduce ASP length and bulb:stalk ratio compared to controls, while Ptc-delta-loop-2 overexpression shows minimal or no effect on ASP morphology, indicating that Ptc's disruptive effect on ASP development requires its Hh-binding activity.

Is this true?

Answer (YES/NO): NO